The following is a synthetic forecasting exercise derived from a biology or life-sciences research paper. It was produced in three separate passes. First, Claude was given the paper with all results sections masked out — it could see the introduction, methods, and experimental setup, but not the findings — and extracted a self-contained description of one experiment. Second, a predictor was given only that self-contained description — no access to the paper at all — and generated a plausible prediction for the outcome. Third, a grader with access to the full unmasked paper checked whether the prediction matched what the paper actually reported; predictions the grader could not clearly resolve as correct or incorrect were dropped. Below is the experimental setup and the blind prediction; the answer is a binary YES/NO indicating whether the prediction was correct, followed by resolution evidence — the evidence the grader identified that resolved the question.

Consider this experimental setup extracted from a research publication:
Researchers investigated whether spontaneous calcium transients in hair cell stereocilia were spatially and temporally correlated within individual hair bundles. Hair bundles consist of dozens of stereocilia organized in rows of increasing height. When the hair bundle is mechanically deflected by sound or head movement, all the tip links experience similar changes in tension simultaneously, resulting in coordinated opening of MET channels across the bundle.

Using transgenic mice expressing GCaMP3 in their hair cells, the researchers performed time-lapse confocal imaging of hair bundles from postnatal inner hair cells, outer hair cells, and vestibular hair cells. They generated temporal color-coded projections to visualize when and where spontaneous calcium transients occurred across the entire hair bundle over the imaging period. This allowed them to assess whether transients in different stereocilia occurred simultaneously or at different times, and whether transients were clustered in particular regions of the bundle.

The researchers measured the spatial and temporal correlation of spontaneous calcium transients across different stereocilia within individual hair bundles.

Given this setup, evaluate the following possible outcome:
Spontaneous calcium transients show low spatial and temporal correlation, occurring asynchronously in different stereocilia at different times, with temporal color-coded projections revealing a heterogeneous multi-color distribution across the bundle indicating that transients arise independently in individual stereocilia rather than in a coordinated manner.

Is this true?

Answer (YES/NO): YES